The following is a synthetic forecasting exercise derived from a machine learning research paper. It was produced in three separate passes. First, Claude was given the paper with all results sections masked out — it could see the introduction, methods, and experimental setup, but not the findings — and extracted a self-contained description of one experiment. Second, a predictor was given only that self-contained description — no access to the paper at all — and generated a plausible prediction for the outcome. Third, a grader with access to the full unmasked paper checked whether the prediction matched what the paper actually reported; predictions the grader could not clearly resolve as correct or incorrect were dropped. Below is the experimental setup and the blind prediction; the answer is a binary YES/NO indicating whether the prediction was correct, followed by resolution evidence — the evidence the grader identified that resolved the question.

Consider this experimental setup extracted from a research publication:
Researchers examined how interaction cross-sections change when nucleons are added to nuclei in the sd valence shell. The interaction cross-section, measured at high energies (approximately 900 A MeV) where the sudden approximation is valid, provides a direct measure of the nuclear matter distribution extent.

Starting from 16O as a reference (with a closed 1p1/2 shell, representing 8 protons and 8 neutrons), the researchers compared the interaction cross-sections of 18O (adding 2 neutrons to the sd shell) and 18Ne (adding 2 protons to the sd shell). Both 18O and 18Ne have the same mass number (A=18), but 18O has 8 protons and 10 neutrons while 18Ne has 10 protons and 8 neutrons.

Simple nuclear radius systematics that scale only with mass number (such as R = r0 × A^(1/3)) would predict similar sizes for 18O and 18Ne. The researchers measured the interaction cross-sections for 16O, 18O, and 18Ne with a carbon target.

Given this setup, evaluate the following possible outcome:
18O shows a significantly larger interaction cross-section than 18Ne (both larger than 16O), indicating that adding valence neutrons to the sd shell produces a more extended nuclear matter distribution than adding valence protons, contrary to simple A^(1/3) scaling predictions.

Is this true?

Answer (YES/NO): NO